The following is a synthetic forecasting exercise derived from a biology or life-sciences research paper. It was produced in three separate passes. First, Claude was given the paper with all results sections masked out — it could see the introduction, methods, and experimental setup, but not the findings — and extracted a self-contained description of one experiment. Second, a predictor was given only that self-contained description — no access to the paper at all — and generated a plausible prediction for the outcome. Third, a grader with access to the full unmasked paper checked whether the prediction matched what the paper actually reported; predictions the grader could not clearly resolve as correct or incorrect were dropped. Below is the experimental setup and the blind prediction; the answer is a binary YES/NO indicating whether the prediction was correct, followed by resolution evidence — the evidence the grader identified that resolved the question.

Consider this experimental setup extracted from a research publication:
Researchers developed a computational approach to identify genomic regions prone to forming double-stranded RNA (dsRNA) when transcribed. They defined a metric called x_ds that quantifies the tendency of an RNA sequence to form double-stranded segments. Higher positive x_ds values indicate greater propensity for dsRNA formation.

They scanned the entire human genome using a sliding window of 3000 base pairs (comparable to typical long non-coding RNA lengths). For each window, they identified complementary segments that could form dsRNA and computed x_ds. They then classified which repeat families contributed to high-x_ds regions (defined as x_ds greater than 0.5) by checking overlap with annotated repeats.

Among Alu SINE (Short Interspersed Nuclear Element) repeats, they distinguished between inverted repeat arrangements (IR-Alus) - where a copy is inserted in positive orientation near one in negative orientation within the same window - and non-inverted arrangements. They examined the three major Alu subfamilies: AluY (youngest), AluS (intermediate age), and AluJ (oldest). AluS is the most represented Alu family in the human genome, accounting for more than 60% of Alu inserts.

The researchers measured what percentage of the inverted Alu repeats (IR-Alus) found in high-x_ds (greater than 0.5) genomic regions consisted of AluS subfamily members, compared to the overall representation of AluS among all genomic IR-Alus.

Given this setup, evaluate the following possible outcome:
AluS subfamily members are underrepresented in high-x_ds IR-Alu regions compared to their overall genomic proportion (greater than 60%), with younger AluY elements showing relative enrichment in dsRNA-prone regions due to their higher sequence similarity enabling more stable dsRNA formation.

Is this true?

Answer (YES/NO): NO